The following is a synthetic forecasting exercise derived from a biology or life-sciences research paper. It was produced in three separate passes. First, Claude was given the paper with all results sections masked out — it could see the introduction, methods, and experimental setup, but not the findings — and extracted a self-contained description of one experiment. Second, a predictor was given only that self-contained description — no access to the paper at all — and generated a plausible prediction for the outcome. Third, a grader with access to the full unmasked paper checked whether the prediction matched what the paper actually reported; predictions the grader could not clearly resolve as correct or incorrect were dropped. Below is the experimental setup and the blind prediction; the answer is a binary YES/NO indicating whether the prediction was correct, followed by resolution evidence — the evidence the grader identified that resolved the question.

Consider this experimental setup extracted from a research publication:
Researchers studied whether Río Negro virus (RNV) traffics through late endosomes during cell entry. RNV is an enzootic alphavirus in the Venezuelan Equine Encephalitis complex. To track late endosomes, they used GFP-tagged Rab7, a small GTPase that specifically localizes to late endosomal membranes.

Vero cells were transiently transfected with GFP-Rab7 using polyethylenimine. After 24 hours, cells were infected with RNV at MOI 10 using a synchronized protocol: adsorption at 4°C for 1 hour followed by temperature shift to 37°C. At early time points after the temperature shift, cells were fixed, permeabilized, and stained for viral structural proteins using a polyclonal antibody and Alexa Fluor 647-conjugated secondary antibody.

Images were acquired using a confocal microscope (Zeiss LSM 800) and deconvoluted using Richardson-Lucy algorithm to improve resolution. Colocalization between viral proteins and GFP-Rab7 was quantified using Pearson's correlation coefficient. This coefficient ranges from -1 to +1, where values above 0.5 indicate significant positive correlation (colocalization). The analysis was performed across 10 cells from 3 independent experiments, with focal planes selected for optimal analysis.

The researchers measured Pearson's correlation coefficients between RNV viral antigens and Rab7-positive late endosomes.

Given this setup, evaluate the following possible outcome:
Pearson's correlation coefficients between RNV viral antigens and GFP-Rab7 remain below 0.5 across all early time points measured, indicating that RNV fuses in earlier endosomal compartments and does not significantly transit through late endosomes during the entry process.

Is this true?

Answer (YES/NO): NO